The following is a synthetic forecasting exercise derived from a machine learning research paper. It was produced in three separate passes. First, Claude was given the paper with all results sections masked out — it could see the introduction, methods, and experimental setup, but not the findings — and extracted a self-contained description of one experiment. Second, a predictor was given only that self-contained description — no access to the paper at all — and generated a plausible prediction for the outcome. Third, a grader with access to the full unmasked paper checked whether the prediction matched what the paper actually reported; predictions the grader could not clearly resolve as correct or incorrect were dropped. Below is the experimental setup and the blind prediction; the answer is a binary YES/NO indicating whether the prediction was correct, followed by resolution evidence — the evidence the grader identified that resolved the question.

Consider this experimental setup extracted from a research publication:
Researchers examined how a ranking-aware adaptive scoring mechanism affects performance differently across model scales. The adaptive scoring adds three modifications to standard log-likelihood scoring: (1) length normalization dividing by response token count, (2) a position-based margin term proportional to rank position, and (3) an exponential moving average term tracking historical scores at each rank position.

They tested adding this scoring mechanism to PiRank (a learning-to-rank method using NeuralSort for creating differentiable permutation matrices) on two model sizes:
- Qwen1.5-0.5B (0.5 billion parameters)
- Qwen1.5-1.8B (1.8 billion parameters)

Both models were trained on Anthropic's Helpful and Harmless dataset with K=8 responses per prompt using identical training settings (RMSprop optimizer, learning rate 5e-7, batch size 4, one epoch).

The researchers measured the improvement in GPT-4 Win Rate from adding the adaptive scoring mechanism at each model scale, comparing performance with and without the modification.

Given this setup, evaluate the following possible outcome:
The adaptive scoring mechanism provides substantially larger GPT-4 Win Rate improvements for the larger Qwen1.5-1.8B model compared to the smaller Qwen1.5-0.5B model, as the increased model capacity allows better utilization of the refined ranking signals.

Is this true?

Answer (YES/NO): NO